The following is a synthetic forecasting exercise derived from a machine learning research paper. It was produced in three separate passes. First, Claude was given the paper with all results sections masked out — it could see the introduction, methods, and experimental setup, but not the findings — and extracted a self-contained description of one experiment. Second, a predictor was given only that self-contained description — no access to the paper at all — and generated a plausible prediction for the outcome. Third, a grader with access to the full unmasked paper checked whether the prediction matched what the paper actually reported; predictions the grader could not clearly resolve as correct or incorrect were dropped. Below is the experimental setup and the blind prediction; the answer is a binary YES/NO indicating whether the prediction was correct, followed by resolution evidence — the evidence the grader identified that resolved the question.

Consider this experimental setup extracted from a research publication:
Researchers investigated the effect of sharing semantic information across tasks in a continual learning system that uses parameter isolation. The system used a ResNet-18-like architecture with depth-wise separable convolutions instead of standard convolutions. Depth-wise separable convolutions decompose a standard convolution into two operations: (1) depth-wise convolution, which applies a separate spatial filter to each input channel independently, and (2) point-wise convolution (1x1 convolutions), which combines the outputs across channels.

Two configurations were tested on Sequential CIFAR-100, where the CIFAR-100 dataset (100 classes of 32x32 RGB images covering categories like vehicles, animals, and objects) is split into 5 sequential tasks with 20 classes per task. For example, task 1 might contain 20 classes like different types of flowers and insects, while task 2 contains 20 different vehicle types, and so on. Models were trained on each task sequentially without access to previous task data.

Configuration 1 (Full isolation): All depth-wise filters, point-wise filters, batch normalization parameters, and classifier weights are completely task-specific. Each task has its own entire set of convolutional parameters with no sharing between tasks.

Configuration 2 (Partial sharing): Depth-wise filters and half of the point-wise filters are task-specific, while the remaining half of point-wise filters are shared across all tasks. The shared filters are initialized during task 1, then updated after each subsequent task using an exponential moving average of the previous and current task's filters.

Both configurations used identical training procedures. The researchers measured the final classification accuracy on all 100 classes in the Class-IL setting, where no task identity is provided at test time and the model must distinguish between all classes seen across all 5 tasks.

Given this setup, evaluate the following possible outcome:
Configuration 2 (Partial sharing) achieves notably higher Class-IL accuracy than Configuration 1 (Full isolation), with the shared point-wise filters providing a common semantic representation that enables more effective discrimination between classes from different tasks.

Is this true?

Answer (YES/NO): NO